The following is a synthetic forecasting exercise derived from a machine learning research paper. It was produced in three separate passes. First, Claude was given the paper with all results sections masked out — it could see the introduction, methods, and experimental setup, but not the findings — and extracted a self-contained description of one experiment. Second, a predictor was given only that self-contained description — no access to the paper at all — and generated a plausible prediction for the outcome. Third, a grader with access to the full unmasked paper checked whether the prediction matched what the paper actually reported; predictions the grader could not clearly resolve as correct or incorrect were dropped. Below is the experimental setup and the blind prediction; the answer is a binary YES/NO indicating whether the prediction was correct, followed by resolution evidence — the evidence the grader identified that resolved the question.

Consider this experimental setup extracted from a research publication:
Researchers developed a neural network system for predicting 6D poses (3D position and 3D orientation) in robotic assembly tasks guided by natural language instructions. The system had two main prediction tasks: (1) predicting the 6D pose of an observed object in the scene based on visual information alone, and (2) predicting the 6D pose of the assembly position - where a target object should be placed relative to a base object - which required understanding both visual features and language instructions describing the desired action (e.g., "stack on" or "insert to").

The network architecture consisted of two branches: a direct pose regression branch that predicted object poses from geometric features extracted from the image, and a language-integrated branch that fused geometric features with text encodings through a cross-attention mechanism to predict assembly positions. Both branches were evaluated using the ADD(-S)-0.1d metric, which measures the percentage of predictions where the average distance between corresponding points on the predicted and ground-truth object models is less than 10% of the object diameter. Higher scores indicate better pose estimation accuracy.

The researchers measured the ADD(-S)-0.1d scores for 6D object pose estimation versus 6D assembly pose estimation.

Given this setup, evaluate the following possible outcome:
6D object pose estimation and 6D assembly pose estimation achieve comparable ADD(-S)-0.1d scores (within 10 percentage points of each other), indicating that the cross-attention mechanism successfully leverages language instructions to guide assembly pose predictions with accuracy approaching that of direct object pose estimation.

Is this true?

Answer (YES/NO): YES